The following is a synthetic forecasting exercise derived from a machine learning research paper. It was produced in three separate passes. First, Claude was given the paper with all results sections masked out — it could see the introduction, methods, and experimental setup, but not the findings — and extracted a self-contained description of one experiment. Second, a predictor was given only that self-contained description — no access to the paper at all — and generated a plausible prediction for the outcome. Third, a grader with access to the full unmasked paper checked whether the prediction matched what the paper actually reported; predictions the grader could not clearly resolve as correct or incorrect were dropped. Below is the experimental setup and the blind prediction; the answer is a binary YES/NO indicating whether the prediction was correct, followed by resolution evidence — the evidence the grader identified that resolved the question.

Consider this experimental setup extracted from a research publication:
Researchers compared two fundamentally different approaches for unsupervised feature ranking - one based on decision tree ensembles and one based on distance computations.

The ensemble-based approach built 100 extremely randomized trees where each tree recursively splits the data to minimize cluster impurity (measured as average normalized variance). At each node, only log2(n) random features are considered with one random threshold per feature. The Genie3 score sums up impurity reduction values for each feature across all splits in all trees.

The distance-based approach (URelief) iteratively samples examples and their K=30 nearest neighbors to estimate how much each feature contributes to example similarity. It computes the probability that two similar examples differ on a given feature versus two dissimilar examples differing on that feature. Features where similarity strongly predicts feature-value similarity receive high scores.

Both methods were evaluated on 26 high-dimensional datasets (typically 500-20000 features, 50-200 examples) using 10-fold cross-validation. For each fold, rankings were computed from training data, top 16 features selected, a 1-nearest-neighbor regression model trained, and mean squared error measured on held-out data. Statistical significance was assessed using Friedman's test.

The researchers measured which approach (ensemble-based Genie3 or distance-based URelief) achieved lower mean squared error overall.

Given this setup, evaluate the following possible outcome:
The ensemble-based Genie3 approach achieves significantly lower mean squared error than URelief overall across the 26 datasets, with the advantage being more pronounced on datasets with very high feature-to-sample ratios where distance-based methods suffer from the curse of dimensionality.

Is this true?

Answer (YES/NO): NO